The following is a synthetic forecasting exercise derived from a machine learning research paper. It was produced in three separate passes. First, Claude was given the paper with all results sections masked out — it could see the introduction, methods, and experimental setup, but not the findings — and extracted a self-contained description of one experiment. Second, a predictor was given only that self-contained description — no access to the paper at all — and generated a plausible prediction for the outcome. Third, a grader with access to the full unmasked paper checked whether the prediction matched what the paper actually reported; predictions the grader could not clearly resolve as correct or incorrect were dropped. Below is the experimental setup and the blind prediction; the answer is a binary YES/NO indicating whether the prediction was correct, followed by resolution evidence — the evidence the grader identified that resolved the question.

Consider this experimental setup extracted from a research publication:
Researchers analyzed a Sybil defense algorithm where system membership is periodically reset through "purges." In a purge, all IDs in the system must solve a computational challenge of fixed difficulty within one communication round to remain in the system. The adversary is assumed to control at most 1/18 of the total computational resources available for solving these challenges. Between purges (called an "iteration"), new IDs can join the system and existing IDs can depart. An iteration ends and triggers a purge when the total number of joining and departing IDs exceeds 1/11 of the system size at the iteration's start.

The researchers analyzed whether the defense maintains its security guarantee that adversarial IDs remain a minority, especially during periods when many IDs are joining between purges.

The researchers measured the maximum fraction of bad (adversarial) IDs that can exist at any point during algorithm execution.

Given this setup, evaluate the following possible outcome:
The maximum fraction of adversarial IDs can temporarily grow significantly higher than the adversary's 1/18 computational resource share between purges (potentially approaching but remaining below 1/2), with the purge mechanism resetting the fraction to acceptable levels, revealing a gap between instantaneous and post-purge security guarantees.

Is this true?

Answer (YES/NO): NO